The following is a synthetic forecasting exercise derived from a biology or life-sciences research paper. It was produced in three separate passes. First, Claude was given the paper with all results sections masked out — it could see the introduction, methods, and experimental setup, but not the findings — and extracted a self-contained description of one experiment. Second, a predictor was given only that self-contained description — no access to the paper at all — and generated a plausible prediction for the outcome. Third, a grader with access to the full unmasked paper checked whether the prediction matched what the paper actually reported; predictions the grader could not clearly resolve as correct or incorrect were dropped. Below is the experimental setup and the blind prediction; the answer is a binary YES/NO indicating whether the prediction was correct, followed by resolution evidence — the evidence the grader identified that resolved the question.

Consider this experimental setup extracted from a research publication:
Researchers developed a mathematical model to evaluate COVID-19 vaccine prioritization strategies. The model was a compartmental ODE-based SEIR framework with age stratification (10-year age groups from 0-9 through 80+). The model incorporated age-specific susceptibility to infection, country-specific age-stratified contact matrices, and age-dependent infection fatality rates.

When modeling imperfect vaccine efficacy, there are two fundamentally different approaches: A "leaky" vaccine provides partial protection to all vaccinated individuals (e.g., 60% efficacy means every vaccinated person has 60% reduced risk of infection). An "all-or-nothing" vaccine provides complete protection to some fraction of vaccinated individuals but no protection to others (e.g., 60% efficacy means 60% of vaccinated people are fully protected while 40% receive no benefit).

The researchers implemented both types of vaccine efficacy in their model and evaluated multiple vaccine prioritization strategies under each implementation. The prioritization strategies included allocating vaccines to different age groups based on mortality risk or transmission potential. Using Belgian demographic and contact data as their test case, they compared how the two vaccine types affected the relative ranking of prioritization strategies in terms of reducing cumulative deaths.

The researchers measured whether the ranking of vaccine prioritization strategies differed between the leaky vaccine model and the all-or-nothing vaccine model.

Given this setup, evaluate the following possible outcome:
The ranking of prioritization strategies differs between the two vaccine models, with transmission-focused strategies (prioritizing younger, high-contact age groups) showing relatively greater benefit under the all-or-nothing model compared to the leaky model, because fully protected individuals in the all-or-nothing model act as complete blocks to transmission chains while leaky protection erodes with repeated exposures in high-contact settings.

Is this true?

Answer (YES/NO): NO